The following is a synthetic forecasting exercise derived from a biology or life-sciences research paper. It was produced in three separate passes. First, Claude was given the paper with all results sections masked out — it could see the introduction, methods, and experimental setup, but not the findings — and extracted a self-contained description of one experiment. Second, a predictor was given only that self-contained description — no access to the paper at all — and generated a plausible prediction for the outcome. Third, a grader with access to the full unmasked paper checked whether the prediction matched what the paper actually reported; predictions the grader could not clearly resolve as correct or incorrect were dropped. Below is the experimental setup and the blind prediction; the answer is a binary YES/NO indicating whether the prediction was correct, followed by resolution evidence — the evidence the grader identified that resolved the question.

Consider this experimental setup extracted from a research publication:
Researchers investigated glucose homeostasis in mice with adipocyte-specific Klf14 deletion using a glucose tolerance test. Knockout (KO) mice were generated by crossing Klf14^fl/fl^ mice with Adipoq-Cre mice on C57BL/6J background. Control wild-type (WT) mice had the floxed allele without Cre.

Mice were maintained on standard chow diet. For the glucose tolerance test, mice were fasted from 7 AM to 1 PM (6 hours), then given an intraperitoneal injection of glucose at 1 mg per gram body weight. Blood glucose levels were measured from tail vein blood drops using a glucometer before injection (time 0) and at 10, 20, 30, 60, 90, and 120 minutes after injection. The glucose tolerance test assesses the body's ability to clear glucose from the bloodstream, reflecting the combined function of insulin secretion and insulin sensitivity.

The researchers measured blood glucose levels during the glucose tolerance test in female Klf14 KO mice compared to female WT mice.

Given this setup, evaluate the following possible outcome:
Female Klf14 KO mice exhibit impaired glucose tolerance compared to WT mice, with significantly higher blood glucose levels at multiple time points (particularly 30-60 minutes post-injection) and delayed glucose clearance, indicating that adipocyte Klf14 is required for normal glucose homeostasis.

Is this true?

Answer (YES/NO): NO